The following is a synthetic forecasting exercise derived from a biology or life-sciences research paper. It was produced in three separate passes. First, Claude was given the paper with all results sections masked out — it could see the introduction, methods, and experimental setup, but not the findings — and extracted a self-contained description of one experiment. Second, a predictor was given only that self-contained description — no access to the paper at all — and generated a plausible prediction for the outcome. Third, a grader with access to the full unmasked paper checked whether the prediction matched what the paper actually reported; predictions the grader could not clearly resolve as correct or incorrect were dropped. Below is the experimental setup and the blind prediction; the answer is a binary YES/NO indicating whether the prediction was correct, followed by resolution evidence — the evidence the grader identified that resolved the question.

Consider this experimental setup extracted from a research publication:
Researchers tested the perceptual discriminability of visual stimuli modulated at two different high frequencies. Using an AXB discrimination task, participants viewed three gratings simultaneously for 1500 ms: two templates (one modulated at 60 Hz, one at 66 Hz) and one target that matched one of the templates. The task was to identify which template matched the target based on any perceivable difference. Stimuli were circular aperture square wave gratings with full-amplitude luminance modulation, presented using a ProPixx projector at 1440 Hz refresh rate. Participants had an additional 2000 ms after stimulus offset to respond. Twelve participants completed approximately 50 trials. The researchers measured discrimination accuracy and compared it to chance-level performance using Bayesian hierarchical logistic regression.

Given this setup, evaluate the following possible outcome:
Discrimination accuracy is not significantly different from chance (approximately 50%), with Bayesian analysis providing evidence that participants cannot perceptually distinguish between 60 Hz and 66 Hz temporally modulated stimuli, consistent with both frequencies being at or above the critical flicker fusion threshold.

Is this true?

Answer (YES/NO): YES